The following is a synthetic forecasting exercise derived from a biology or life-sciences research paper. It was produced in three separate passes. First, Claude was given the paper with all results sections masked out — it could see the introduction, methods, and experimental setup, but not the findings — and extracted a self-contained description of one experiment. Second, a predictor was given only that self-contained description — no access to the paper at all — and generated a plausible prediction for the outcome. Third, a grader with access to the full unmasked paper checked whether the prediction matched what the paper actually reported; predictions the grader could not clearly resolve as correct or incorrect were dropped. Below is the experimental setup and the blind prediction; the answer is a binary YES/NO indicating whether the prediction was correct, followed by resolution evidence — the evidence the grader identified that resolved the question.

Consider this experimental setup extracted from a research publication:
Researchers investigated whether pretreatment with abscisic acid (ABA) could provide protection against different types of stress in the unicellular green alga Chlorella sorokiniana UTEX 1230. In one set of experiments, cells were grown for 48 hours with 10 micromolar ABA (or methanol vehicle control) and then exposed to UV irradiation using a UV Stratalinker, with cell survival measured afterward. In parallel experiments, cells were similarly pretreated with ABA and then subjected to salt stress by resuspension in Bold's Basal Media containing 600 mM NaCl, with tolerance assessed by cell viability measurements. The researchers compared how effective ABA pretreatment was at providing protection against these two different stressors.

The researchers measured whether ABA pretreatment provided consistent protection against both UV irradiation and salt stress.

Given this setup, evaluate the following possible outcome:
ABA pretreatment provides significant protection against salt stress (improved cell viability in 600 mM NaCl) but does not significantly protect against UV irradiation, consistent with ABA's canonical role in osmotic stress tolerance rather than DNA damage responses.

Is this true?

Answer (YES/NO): NO